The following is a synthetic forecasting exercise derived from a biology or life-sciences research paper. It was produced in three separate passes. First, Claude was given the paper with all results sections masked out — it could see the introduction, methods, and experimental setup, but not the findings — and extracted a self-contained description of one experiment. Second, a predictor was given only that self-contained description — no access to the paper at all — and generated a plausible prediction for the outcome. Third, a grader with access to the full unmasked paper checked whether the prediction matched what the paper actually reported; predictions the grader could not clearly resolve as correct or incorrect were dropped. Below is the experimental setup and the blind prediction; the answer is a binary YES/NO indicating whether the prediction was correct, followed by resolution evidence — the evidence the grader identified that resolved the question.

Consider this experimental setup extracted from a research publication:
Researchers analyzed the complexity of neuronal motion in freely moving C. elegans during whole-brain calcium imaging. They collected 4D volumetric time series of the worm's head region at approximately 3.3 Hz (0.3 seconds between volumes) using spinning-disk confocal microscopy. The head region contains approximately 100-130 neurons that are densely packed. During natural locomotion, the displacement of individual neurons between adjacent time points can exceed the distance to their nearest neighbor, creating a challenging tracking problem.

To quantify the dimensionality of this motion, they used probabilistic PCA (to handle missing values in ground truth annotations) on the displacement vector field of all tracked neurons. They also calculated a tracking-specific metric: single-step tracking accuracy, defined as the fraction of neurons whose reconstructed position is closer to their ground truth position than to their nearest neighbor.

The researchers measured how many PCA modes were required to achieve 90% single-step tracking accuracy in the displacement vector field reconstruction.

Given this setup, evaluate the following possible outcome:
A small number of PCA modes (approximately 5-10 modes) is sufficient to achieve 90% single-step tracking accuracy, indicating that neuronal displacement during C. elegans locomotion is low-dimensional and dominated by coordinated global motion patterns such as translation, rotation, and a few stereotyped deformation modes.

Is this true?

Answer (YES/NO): NO